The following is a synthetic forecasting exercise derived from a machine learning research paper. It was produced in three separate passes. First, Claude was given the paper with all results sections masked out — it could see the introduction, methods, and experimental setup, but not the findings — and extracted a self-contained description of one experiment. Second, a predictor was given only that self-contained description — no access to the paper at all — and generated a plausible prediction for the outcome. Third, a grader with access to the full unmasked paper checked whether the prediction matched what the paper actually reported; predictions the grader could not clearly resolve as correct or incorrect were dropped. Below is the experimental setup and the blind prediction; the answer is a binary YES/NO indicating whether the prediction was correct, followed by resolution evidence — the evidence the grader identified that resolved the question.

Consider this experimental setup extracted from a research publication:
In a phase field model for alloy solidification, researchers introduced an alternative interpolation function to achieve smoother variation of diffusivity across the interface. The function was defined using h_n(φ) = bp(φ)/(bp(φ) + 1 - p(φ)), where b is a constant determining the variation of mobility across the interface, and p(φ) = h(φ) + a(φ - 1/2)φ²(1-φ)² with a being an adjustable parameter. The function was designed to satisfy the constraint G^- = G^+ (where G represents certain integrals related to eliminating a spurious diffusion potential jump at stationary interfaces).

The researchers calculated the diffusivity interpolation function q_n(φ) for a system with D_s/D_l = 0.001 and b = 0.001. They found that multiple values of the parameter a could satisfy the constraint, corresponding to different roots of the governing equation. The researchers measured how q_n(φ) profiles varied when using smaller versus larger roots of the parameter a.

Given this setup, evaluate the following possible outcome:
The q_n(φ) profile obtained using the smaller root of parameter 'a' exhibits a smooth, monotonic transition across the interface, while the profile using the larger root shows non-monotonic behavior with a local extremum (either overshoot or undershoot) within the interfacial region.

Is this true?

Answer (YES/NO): YES